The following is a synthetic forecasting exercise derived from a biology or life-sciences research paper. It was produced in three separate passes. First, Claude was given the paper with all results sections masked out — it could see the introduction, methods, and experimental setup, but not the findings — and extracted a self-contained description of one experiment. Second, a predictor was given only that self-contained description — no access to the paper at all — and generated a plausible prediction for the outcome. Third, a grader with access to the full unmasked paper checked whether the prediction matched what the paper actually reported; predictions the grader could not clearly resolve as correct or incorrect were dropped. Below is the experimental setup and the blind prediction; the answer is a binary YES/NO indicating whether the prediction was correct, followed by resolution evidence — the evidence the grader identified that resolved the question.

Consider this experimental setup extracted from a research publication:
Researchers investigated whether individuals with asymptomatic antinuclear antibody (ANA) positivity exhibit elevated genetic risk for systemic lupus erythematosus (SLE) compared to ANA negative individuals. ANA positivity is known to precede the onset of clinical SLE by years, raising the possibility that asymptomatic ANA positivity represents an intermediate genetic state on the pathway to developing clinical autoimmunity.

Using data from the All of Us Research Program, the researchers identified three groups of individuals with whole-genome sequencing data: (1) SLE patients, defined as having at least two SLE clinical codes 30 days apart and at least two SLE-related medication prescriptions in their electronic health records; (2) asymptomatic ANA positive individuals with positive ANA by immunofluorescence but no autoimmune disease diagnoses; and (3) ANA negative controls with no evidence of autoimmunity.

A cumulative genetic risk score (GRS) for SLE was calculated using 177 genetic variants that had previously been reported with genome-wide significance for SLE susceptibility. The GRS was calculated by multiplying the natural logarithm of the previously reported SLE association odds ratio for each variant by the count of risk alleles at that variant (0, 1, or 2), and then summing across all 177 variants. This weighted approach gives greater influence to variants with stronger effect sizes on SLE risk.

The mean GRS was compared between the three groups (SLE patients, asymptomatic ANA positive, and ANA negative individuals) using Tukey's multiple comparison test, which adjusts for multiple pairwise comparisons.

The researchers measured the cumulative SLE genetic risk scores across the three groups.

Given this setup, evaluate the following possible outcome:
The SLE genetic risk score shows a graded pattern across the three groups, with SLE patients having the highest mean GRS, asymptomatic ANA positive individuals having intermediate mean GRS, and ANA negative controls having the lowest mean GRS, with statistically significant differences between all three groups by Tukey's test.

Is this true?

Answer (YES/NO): NO